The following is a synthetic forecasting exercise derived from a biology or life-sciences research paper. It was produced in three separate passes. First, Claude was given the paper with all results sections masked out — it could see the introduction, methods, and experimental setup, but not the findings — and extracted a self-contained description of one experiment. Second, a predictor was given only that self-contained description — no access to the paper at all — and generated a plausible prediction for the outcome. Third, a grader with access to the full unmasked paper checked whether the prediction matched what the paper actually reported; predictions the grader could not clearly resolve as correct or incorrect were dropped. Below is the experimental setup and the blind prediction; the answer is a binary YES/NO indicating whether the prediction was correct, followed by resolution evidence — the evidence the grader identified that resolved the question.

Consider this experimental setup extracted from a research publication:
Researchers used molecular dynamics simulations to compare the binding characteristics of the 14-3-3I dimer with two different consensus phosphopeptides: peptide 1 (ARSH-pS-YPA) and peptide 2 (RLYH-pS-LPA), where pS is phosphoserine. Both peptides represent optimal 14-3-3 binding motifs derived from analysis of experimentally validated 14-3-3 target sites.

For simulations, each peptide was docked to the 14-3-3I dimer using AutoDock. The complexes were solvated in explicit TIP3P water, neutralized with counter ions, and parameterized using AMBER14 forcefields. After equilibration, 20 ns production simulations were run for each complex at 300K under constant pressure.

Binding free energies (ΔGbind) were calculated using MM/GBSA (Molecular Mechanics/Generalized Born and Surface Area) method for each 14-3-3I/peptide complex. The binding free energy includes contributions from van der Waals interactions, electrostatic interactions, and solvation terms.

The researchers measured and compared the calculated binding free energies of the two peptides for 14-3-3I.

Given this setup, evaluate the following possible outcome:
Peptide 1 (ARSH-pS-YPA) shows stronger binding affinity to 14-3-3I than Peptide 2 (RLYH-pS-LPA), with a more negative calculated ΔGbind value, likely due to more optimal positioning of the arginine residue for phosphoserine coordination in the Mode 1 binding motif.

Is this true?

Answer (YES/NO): YES